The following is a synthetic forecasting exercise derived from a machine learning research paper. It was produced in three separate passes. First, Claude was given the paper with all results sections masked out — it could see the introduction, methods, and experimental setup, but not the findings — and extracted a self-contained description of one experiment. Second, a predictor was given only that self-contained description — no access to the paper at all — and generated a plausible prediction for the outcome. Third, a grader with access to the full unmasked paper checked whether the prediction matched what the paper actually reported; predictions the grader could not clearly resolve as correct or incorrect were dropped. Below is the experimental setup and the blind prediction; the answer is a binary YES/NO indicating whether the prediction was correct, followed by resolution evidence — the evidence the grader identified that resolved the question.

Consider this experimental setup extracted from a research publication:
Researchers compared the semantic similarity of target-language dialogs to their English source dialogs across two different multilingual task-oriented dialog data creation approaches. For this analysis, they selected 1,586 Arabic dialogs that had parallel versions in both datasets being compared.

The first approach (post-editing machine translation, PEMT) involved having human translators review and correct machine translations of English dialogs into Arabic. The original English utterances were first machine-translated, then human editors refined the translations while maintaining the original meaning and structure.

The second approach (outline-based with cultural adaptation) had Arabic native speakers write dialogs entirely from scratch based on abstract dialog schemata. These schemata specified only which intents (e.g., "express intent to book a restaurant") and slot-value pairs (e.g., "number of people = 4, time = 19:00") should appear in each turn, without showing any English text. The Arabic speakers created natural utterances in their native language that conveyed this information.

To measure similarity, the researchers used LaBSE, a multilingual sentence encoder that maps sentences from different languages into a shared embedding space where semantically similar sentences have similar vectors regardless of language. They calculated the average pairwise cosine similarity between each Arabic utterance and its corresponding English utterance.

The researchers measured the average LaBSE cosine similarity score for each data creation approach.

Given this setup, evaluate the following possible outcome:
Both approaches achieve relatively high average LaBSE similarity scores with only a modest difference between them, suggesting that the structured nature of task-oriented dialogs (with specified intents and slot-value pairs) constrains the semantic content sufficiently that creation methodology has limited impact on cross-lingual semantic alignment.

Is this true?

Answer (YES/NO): NO